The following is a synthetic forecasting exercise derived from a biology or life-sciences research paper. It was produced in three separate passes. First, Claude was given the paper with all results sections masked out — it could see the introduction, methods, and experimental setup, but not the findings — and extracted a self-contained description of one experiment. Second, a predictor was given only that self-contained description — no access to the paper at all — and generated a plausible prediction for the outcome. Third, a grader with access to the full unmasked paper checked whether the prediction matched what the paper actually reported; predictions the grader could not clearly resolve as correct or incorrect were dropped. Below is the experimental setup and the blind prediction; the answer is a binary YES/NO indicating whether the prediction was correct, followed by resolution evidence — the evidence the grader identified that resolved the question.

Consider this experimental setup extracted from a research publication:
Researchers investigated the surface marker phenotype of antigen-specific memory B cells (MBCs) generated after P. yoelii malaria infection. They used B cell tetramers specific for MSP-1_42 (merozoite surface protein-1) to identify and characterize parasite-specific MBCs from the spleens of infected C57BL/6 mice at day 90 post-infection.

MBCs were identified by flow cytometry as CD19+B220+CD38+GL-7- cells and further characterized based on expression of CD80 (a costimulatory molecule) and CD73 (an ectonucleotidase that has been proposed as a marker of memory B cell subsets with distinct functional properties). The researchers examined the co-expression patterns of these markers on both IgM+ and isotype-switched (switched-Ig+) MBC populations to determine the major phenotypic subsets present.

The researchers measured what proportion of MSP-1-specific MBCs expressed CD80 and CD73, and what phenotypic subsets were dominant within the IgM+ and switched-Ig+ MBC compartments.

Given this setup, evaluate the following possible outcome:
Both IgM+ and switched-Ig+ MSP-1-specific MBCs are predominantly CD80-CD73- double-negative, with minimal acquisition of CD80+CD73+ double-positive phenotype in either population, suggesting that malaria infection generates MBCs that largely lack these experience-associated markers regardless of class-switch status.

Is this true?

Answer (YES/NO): NO